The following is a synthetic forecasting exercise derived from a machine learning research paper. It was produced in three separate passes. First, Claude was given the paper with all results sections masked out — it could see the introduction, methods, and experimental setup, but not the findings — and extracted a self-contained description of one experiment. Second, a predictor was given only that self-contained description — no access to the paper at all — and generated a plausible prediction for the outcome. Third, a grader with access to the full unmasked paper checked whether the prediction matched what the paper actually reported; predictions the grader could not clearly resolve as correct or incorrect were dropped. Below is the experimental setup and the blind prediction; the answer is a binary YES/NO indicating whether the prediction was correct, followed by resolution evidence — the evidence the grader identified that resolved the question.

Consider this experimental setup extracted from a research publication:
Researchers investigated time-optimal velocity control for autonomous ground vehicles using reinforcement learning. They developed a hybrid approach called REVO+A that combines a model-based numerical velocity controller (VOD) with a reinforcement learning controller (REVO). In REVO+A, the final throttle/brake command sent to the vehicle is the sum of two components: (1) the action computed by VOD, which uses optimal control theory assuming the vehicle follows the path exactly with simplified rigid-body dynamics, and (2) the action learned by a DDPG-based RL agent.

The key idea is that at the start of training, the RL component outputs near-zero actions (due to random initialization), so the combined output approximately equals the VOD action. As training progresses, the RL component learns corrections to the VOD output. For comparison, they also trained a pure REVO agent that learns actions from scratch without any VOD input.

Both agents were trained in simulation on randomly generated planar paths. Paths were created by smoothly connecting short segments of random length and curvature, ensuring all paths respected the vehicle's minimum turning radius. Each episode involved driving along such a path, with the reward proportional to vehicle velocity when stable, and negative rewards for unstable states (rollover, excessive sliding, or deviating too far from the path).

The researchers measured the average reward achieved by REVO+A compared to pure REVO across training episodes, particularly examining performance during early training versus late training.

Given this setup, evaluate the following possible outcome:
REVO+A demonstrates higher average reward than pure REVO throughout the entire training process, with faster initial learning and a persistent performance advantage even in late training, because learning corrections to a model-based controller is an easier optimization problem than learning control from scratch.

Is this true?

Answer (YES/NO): NO